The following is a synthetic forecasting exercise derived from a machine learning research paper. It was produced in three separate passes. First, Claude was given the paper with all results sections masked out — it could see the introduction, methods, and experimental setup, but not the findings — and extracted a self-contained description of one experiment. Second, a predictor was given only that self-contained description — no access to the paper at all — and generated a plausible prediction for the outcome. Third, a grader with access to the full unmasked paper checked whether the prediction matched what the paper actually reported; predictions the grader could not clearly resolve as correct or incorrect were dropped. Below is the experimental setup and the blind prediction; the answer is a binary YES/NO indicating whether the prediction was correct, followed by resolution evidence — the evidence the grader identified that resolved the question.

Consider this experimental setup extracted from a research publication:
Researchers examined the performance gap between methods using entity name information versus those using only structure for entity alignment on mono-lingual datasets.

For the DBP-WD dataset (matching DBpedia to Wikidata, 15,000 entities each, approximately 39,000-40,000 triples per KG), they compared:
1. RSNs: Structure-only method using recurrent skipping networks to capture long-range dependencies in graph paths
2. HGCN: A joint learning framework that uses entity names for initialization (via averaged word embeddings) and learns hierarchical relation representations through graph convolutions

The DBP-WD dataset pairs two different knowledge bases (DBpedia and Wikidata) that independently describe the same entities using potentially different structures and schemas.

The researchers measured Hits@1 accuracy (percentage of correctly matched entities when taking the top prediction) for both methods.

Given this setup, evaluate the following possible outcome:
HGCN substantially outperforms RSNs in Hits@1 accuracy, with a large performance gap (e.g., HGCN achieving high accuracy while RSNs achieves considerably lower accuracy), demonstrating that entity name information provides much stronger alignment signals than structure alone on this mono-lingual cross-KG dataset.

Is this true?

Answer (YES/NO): YES